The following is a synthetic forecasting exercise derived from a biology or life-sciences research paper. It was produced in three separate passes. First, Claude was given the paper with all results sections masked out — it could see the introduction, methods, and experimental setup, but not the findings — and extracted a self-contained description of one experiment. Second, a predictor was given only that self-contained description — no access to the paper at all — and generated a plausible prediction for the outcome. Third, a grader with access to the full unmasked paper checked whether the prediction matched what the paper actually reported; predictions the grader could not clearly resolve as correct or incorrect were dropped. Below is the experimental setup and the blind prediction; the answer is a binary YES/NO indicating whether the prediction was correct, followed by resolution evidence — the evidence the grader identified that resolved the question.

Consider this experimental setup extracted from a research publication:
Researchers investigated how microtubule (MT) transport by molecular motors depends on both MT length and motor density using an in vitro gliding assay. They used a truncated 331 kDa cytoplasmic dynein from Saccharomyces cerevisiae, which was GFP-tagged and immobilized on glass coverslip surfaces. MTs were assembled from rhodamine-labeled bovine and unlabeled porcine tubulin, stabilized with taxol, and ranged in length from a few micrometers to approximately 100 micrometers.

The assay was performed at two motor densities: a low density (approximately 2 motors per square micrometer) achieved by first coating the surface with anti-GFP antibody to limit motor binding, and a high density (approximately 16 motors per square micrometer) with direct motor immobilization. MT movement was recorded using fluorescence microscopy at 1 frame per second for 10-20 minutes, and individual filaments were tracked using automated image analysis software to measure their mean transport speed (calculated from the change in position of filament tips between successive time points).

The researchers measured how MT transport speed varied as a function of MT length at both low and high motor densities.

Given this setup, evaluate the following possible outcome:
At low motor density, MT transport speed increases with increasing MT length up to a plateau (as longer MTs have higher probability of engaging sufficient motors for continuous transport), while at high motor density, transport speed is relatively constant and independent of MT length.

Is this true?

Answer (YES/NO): NO